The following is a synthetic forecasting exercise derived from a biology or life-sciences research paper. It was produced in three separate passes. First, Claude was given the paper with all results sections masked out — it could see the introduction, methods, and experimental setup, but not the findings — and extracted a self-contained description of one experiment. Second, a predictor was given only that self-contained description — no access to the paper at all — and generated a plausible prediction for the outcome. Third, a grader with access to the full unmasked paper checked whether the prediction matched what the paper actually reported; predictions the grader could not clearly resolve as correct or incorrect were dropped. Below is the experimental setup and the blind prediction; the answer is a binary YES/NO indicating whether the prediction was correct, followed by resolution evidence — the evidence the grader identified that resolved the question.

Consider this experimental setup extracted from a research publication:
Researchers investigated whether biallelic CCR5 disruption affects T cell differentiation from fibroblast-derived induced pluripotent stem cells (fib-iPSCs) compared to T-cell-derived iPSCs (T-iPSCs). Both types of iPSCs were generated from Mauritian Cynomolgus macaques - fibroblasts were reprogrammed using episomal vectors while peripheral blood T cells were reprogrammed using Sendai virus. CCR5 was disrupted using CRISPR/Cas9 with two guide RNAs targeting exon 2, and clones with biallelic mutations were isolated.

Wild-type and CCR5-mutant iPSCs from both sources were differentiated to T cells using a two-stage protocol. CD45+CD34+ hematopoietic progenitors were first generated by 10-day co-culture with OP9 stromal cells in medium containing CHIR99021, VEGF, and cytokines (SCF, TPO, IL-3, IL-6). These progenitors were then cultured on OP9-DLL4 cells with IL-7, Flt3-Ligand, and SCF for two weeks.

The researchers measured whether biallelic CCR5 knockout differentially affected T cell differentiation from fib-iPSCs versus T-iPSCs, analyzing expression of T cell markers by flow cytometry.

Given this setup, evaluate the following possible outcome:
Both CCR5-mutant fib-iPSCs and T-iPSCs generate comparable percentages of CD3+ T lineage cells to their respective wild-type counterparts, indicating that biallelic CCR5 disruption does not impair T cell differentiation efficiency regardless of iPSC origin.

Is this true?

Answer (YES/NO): NO